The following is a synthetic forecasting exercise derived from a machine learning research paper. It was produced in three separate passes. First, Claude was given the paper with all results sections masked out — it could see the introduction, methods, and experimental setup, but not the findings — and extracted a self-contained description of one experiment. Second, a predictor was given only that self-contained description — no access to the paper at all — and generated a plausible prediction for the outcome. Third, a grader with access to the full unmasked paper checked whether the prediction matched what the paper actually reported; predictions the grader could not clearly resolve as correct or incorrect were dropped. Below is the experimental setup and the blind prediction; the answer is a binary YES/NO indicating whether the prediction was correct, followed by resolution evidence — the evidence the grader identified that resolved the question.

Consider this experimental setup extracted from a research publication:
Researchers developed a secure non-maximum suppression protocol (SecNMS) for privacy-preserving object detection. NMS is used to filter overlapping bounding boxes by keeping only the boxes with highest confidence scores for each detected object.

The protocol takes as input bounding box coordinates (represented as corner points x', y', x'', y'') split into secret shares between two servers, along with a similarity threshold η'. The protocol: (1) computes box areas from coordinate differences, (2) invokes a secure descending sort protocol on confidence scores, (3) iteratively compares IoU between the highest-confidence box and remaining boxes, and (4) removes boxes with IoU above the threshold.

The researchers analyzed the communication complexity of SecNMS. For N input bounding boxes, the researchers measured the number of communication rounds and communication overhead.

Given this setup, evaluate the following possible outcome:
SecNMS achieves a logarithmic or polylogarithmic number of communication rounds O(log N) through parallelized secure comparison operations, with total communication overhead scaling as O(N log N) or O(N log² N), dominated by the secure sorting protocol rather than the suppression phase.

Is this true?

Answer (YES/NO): NO